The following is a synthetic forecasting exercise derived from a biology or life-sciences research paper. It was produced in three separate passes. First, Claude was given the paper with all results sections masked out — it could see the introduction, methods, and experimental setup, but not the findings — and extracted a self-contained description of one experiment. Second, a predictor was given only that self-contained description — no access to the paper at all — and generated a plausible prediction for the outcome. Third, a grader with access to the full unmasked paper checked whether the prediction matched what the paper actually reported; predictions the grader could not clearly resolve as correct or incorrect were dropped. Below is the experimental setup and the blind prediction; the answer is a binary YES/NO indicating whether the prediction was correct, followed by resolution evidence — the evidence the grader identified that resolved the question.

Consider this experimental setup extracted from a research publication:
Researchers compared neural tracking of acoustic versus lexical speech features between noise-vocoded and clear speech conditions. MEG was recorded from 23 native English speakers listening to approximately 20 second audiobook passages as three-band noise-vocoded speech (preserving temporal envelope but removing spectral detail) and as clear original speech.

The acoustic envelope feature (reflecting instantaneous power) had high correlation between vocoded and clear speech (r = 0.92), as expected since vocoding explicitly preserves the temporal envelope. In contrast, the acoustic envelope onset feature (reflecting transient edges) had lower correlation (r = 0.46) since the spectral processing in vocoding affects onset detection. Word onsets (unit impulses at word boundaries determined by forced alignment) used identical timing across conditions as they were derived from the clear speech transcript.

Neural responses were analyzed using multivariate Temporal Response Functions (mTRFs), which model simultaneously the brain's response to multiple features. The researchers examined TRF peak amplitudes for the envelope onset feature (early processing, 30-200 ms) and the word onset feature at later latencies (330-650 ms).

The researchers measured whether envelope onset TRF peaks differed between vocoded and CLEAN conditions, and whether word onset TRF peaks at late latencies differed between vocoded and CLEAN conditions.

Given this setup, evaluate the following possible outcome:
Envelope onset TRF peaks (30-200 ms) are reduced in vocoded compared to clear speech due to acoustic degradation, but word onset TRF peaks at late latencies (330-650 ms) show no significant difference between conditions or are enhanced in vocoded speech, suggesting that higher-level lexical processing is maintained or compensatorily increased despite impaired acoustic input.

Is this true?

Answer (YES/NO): NO